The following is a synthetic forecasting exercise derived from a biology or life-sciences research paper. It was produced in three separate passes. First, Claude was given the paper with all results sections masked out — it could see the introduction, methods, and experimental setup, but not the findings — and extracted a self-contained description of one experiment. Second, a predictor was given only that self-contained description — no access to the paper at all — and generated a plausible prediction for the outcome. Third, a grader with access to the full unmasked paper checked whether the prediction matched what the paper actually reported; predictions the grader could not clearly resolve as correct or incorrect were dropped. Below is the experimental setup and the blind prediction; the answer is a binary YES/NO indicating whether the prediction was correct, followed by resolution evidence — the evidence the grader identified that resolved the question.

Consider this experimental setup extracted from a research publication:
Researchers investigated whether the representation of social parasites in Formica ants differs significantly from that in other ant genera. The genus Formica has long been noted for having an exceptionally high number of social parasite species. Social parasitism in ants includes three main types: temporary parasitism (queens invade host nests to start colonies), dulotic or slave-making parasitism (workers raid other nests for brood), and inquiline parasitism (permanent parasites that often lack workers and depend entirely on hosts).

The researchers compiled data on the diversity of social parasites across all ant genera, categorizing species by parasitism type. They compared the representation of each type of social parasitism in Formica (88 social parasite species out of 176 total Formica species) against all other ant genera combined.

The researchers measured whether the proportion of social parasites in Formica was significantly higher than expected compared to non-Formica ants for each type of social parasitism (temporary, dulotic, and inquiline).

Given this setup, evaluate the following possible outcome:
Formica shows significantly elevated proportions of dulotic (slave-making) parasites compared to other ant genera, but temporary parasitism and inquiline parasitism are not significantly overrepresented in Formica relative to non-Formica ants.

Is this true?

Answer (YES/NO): NO